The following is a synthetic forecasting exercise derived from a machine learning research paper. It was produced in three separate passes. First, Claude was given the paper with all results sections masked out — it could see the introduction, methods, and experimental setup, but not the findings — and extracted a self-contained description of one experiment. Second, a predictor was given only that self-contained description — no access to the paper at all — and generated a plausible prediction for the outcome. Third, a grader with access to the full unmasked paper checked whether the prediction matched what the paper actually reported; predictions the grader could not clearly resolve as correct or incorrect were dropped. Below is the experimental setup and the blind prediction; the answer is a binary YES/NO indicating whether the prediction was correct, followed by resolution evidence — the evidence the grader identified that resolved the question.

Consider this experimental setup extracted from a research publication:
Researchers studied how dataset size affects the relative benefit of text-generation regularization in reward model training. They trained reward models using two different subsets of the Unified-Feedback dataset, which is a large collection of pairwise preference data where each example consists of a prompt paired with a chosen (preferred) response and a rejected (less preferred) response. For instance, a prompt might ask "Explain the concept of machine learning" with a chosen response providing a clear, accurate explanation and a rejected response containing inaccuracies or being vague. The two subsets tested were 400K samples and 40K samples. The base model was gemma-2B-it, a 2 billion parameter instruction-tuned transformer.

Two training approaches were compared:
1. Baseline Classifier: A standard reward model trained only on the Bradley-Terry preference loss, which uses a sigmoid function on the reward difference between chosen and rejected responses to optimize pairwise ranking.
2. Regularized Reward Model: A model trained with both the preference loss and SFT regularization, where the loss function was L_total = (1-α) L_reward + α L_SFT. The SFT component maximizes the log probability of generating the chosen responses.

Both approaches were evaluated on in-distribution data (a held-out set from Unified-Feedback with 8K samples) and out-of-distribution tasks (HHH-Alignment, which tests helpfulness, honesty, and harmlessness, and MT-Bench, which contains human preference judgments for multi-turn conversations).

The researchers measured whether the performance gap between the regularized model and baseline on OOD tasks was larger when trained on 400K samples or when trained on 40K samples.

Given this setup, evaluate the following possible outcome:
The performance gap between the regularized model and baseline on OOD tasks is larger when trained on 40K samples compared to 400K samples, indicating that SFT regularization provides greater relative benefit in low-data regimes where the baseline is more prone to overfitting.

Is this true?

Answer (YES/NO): YES